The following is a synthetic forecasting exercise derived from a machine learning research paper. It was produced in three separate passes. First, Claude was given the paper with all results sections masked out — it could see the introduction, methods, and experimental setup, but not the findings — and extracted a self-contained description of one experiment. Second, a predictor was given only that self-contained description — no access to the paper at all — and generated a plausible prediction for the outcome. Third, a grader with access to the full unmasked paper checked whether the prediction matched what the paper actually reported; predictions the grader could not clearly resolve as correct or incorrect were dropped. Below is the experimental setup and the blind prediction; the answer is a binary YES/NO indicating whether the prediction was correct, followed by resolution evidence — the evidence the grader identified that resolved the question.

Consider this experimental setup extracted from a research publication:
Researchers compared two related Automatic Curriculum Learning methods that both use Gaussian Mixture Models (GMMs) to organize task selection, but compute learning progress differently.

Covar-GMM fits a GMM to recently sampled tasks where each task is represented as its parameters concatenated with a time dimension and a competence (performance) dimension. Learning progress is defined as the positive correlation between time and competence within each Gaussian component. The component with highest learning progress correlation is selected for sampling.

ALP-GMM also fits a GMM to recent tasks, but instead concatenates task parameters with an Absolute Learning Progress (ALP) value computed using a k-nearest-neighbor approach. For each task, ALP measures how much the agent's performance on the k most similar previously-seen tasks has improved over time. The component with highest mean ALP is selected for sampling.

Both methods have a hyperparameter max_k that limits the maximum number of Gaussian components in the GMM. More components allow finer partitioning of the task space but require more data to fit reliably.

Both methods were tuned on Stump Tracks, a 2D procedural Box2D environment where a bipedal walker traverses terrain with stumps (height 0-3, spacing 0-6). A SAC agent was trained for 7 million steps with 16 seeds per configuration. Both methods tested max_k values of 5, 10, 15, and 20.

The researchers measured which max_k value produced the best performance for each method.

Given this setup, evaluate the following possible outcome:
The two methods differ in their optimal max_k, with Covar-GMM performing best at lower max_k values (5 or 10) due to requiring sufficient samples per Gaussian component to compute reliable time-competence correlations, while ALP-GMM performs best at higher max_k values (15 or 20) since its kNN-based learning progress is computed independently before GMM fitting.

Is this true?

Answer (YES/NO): NO